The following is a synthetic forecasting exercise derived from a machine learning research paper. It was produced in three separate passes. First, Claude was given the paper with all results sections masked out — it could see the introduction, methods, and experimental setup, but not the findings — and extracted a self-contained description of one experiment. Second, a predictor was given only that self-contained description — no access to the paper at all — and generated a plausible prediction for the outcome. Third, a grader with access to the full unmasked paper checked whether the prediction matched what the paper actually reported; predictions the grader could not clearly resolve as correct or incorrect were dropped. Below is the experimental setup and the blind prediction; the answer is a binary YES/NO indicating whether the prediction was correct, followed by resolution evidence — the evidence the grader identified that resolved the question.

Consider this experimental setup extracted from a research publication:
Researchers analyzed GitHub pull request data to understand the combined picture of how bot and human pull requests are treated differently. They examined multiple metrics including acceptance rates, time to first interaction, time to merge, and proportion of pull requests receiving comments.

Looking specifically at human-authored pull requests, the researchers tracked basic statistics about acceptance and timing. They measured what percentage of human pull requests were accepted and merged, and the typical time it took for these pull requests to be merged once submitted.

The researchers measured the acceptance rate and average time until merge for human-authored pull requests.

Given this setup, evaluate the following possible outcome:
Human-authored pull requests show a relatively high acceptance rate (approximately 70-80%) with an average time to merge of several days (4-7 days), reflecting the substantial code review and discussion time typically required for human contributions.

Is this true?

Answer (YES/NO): NO